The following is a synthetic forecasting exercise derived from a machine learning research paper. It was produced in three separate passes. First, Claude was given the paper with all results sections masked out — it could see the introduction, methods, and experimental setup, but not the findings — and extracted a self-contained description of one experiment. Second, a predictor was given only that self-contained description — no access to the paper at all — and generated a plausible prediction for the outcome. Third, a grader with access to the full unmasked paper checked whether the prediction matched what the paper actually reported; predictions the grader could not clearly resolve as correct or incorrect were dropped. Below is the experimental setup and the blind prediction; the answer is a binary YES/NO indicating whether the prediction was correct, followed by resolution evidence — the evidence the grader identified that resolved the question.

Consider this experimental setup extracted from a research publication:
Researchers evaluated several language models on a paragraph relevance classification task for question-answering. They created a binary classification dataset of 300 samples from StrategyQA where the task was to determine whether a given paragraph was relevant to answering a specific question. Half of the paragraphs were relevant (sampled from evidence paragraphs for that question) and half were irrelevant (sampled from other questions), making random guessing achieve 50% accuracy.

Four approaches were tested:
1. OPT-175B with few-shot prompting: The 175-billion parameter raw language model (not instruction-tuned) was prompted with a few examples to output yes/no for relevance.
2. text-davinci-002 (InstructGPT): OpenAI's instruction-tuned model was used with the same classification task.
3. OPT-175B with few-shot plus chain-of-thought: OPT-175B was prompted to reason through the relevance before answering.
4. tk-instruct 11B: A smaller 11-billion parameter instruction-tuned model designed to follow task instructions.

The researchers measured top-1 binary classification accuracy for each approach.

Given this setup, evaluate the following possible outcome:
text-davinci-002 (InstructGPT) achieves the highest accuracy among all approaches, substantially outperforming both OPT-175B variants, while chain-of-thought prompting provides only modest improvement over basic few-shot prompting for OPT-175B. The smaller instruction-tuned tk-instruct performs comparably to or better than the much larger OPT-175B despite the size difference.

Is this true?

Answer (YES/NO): NO